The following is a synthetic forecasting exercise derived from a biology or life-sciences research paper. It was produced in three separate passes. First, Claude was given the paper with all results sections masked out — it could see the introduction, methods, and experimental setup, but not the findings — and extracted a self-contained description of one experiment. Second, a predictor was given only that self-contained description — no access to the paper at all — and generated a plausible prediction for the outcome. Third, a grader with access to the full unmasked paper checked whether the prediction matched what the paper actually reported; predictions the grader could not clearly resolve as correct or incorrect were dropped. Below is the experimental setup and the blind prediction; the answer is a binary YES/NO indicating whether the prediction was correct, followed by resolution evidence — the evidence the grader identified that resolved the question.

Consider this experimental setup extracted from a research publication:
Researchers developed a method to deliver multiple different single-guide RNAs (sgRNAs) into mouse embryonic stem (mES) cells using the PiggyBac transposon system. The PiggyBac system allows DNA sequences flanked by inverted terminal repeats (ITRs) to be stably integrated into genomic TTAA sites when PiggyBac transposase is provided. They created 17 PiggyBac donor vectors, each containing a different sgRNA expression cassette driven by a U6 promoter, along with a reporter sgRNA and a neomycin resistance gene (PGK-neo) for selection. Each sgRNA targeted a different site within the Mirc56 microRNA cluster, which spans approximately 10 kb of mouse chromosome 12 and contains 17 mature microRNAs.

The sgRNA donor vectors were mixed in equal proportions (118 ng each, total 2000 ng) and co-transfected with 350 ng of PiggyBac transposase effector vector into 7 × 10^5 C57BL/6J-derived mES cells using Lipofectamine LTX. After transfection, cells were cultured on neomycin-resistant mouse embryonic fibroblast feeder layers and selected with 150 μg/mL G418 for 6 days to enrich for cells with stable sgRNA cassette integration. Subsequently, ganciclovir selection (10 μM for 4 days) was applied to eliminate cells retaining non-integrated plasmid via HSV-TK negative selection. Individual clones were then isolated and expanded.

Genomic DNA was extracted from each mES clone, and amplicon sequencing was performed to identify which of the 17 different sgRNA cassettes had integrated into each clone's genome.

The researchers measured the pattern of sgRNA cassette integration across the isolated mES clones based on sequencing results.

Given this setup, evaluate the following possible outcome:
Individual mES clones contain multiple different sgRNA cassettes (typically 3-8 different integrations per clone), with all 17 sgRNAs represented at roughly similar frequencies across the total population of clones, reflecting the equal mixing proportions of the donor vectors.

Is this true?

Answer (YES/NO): NO